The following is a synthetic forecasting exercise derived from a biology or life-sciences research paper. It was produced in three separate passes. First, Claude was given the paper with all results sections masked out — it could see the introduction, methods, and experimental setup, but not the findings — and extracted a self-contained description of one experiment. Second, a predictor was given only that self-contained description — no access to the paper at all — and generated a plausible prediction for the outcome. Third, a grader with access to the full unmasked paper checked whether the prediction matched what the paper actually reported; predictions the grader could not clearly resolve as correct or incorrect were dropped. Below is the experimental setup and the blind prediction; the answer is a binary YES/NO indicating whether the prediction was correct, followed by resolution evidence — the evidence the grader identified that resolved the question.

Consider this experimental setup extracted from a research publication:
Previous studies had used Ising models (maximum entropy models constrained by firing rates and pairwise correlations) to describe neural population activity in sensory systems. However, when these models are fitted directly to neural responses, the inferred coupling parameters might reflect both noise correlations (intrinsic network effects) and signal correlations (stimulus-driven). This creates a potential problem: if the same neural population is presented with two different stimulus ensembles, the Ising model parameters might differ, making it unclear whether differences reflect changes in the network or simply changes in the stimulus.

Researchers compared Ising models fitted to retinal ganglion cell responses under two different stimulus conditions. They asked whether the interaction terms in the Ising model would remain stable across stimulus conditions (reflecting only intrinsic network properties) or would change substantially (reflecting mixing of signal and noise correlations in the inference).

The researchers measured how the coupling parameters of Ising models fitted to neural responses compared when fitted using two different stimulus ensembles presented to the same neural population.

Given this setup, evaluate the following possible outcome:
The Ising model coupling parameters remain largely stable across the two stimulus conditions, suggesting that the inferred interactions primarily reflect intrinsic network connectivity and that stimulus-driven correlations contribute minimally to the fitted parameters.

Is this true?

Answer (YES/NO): YES